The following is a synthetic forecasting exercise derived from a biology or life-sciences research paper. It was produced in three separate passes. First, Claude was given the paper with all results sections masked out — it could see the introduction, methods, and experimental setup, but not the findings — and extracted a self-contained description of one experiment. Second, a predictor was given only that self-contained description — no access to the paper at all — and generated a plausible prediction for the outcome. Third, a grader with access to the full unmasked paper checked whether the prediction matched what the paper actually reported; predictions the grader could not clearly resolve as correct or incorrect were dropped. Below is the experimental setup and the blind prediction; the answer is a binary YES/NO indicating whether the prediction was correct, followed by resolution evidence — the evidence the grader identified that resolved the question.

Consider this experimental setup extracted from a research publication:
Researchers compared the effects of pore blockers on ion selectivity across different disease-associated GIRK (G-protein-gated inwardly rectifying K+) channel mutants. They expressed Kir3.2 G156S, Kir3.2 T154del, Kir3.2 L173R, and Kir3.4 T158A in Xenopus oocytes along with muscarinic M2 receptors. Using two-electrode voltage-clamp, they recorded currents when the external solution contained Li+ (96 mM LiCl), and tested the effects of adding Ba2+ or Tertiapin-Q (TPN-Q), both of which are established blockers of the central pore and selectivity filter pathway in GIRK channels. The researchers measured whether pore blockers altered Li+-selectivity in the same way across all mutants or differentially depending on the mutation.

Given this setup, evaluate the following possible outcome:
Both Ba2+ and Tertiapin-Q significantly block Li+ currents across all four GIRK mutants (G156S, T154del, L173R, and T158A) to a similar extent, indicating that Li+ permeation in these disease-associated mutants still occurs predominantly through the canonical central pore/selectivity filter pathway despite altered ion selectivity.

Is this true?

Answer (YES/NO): NO